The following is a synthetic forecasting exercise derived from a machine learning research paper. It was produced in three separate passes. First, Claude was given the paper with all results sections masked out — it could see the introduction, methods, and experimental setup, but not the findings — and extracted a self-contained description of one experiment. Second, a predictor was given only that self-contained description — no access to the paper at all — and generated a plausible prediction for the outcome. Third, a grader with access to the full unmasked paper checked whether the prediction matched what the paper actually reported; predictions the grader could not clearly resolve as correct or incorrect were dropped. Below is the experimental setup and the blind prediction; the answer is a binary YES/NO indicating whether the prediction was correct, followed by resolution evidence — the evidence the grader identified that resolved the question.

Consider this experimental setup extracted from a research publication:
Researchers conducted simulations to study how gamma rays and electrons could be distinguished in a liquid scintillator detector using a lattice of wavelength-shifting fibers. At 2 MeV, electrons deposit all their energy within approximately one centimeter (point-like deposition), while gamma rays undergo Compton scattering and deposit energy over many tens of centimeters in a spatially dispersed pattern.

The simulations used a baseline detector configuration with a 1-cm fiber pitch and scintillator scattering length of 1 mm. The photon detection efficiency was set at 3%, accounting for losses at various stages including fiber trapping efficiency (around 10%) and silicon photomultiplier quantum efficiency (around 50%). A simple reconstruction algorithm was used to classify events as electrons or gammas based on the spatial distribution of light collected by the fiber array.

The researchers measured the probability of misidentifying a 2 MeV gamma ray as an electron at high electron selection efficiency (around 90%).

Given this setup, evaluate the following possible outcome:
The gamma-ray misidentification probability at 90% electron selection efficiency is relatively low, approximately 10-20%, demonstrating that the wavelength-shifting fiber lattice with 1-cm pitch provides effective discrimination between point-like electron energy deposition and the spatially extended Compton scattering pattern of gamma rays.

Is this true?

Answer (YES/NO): NO